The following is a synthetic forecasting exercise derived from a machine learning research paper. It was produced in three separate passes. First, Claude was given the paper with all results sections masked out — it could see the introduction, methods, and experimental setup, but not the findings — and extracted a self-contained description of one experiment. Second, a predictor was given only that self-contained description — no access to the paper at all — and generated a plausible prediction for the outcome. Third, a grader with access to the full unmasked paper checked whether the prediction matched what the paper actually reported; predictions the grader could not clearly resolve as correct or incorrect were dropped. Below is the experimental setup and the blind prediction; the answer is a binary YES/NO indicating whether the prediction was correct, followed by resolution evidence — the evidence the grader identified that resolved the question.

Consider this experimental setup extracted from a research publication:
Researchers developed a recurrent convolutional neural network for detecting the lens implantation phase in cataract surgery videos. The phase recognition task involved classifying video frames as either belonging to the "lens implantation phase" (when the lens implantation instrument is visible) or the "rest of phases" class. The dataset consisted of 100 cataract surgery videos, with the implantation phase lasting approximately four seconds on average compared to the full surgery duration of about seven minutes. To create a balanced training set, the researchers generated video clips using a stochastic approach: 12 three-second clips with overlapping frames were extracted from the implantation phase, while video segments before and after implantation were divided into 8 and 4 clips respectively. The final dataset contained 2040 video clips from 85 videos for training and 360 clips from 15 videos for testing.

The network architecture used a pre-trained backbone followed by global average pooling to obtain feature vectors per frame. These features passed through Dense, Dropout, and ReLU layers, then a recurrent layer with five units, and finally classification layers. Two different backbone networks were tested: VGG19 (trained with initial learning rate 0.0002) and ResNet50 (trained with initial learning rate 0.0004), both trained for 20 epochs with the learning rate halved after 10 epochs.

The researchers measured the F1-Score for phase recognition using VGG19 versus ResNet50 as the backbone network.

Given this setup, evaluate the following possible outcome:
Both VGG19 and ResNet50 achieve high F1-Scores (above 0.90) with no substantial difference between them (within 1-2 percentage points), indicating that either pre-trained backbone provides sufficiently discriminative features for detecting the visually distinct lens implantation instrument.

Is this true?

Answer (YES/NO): YES